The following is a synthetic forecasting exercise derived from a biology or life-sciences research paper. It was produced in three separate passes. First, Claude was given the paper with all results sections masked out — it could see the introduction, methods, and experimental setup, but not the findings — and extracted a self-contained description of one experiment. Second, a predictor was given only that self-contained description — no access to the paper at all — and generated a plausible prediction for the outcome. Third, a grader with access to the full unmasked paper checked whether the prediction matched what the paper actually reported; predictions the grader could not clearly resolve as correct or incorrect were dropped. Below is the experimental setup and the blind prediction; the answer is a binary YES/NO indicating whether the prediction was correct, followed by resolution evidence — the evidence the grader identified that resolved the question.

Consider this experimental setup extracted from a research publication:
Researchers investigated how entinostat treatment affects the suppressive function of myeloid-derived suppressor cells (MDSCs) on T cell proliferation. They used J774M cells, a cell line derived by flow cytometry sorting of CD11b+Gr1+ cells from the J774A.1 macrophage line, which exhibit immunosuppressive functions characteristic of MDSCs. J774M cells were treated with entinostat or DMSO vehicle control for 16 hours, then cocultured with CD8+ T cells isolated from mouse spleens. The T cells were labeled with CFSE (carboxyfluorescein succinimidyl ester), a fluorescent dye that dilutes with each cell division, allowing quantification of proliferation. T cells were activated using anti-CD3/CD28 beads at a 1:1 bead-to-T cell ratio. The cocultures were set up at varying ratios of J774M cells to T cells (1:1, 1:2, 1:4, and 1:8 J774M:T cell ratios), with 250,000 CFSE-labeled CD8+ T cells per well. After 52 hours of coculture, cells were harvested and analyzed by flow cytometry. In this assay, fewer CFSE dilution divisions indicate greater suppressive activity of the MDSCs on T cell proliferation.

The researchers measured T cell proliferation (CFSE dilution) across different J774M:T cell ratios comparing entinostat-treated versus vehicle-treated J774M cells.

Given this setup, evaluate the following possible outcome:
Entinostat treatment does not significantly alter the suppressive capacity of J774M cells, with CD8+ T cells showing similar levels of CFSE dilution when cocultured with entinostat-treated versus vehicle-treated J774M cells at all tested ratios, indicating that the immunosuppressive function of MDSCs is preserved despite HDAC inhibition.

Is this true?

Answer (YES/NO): NO